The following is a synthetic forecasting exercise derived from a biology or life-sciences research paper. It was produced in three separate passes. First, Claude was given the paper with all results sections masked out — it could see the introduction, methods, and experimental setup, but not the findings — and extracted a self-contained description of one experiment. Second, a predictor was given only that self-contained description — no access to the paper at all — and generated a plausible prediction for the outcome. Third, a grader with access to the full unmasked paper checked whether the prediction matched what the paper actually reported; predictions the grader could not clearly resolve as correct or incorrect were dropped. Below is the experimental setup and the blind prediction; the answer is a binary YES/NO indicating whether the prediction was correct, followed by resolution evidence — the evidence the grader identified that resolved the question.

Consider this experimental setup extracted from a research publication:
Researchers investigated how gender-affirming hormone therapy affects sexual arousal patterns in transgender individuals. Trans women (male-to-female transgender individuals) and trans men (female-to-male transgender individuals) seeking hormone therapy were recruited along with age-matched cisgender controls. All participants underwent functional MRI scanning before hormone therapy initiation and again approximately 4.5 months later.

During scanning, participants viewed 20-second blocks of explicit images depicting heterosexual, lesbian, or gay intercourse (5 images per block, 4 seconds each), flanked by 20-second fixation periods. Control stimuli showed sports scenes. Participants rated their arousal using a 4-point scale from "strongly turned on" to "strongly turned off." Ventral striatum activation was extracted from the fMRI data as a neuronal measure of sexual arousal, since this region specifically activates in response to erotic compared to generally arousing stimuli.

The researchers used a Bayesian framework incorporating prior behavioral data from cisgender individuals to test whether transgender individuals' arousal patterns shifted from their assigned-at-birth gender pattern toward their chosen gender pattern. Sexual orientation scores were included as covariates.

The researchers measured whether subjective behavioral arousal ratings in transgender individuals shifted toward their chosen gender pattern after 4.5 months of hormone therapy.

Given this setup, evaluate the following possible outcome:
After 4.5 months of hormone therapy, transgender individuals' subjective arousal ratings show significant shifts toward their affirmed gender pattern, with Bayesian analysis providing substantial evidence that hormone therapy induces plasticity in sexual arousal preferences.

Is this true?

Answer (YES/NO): YES